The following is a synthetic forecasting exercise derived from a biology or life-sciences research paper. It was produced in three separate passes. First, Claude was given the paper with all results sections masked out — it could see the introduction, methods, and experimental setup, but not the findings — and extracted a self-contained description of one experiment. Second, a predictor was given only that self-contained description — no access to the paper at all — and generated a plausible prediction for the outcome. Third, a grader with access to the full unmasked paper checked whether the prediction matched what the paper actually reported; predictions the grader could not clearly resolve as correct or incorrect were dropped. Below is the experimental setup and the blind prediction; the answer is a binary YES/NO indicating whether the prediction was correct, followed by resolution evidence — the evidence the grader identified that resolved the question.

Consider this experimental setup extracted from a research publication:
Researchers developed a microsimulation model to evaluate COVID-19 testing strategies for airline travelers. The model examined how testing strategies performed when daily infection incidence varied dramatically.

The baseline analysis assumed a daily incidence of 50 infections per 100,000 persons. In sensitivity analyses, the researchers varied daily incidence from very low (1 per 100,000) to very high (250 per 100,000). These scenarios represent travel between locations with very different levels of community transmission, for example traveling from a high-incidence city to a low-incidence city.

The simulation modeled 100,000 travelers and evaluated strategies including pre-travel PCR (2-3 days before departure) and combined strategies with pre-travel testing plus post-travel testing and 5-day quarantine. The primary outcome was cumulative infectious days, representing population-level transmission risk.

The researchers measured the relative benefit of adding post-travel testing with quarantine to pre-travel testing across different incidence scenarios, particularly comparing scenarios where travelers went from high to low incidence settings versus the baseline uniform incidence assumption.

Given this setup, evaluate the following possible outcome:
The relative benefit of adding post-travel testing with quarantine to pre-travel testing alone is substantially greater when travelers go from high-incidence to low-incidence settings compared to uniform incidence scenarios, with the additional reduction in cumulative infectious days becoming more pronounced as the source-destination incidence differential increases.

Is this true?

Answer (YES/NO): YES